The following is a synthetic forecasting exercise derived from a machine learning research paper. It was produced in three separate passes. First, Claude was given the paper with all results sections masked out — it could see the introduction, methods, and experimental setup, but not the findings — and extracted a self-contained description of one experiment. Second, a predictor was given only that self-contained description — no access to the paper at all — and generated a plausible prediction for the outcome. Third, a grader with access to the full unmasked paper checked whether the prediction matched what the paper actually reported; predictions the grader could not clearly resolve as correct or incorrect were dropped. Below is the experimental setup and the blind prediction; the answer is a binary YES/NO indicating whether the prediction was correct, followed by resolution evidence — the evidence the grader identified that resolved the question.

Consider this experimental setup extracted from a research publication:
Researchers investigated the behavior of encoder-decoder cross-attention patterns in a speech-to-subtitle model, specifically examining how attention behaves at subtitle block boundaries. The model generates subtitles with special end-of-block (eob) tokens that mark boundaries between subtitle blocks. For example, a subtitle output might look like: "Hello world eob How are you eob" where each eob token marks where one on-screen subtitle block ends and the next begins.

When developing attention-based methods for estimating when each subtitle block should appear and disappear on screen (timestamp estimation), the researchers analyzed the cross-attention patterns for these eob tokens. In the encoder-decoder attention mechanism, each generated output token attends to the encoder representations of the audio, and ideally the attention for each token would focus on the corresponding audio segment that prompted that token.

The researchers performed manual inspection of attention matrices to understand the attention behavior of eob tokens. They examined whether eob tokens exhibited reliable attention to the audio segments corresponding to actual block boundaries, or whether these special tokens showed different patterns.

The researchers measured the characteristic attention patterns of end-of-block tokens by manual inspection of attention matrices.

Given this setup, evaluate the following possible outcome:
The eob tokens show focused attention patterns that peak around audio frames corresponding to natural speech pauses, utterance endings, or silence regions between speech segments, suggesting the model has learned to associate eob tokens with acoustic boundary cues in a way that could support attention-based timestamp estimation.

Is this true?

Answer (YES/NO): NO